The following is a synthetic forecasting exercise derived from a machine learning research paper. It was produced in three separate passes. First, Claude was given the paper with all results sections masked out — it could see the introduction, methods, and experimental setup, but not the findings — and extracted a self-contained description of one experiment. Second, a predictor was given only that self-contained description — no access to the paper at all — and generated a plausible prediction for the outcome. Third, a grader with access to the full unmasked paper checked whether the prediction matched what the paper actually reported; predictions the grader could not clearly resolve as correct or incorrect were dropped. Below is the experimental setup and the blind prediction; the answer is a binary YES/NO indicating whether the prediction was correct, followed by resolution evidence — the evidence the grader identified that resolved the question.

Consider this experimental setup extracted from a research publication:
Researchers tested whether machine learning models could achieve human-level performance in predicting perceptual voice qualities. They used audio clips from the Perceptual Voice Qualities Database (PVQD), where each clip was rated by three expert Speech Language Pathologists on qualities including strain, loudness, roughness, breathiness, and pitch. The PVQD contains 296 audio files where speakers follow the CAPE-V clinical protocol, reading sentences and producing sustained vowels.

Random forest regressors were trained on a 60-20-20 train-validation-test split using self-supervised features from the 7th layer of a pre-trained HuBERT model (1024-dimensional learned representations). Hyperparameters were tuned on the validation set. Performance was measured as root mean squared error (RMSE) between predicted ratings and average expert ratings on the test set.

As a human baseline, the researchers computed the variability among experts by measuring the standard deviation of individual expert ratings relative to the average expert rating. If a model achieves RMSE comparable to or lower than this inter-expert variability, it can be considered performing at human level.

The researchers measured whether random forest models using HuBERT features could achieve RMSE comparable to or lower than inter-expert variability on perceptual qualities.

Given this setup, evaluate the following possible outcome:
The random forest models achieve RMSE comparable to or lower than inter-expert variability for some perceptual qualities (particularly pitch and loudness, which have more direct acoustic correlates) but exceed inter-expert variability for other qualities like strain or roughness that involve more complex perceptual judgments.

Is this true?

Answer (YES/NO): NO